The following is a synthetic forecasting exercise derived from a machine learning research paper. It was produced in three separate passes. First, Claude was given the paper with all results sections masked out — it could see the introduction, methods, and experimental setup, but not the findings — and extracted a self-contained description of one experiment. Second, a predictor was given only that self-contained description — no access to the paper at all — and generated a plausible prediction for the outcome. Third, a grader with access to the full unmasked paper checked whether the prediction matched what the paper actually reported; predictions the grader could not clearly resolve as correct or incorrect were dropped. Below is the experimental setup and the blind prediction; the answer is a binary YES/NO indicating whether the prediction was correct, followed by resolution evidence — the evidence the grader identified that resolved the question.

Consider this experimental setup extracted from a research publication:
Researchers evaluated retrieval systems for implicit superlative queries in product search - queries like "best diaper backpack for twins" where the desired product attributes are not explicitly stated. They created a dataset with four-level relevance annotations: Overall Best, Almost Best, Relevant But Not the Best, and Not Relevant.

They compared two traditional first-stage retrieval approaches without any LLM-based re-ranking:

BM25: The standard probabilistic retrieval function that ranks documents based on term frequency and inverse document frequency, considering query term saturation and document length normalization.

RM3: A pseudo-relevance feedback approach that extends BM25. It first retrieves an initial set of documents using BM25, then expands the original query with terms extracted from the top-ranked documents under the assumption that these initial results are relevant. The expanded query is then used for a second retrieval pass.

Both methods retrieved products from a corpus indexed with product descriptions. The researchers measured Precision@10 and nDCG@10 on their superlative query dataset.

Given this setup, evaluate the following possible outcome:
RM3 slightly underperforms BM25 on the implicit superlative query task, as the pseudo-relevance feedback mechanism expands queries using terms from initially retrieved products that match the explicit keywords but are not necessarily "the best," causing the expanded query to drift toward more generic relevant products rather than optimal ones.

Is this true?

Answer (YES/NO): NO